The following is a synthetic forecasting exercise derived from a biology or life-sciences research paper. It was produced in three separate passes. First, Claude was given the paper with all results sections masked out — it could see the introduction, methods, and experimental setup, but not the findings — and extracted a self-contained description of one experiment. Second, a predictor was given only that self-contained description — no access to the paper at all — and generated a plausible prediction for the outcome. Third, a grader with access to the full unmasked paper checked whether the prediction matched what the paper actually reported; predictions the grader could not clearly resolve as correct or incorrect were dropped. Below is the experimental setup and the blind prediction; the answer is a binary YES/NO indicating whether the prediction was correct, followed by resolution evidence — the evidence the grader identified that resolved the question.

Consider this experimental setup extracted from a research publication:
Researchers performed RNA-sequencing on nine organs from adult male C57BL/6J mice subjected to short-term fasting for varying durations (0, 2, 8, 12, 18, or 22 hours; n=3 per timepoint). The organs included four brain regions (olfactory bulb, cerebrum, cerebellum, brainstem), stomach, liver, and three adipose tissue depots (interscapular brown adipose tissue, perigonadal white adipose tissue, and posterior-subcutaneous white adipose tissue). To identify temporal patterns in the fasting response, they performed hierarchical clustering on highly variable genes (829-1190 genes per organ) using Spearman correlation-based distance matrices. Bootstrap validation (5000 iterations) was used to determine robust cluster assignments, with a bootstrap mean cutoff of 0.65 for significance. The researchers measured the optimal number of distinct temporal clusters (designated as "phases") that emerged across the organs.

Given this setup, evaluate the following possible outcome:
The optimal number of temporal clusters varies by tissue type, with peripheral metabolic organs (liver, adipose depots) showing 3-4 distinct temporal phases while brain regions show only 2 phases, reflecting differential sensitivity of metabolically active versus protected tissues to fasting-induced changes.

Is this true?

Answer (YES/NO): NO